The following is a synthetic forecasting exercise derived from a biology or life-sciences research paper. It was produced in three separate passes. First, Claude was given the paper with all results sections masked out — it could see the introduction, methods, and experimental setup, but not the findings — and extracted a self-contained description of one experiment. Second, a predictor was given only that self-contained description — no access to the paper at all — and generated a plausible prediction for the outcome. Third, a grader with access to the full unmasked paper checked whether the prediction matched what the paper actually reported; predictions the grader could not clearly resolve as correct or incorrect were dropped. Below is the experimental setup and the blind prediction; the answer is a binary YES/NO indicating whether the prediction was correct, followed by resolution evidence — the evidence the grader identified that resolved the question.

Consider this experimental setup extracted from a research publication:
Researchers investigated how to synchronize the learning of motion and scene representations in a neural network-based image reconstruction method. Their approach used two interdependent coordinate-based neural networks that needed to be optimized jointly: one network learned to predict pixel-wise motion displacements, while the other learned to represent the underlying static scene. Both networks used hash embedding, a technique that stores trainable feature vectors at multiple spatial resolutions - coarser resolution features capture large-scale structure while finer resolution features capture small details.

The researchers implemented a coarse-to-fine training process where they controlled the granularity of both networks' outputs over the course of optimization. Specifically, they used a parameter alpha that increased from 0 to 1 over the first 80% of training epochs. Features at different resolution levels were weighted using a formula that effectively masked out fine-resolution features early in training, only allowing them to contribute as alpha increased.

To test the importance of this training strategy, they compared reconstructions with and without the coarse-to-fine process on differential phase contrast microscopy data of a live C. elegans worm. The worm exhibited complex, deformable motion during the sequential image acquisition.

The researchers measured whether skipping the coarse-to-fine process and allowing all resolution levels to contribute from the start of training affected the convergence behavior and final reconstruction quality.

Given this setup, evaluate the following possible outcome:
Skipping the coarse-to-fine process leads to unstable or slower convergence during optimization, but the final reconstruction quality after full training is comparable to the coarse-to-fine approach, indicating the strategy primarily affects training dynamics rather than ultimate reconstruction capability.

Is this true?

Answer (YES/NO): NO